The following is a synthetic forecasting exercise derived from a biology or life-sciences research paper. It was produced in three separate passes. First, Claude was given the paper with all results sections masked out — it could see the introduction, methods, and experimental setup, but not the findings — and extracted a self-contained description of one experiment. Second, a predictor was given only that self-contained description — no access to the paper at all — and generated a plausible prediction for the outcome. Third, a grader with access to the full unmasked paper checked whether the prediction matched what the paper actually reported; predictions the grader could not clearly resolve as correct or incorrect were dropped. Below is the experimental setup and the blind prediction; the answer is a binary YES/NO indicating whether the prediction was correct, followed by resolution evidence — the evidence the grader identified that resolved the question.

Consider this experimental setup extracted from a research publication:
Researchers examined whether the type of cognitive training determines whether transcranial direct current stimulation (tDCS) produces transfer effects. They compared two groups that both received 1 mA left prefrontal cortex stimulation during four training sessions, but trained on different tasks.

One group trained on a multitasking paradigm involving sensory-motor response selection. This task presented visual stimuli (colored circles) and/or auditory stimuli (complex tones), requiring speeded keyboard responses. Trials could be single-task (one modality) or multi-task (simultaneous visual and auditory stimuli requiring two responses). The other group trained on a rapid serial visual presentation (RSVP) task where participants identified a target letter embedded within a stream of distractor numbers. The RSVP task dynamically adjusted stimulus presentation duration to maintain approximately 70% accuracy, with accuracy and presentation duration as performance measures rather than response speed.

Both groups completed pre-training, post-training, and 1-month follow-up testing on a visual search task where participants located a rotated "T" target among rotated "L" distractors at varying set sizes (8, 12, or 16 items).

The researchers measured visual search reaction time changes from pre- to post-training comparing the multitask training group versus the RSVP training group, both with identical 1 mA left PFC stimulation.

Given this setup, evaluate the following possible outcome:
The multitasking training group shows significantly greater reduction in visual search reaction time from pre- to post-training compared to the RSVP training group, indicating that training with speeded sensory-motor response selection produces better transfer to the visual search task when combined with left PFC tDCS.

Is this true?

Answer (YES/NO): YES